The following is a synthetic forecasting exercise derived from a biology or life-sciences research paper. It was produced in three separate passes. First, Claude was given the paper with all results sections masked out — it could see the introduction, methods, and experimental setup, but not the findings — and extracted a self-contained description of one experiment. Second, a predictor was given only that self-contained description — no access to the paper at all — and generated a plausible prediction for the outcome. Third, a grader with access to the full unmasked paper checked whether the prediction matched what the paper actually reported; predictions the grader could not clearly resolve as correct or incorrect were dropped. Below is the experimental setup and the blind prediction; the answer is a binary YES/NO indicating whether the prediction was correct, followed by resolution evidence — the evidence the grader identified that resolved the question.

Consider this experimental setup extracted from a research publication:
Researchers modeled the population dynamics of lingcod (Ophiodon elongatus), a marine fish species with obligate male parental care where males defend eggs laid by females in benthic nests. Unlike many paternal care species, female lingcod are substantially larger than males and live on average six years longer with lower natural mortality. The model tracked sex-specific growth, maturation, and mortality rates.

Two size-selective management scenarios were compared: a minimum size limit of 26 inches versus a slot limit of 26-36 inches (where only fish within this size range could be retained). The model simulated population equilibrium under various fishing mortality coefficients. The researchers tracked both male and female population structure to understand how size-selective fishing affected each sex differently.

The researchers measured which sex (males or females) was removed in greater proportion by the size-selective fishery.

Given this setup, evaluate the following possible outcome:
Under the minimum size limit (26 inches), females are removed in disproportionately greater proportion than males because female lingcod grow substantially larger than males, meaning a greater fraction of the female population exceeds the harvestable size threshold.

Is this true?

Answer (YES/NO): YES